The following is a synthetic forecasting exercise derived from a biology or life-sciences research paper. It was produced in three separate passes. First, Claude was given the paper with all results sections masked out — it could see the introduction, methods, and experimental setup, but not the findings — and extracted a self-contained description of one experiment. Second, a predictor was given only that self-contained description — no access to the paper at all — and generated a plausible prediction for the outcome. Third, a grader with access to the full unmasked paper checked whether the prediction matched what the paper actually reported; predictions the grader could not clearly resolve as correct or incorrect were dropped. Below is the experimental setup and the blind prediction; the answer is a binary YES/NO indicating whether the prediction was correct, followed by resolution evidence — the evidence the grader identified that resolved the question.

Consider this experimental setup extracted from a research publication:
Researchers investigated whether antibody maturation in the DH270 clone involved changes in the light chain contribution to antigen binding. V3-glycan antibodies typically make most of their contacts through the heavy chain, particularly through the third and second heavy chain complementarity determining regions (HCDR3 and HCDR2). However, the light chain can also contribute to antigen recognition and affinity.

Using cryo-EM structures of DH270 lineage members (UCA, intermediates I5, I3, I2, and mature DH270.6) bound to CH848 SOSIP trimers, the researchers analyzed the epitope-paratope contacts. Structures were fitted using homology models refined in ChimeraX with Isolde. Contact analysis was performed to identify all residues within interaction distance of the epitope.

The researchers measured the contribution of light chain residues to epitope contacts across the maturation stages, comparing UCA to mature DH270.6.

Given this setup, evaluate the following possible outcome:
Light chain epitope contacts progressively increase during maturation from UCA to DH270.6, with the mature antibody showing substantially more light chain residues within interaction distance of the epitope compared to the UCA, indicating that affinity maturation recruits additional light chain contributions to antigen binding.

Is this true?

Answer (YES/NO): YES